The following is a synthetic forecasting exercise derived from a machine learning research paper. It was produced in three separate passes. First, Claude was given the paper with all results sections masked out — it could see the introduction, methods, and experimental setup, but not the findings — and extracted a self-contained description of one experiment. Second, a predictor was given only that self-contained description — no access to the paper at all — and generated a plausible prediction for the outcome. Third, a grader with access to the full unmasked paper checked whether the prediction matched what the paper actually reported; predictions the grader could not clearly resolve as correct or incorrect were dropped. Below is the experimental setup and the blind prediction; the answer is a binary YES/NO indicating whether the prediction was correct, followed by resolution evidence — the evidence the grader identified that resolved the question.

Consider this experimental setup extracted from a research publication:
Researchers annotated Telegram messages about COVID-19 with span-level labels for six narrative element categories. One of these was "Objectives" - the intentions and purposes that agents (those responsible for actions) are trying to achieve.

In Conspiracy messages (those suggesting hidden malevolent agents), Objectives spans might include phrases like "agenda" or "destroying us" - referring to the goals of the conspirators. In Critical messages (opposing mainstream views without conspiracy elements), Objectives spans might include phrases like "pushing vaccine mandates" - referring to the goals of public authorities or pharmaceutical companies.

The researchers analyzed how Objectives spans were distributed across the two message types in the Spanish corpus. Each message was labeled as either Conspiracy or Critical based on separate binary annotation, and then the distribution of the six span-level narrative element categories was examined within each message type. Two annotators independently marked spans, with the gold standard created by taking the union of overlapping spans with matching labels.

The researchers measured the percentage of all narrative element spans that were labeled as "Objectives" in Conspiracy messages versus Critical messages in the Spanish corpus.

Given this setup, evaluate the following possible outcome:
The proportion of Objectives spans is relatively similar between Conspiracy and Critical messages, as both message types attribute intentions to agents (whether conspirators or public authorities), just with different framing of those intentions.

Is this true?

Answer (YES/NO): NO